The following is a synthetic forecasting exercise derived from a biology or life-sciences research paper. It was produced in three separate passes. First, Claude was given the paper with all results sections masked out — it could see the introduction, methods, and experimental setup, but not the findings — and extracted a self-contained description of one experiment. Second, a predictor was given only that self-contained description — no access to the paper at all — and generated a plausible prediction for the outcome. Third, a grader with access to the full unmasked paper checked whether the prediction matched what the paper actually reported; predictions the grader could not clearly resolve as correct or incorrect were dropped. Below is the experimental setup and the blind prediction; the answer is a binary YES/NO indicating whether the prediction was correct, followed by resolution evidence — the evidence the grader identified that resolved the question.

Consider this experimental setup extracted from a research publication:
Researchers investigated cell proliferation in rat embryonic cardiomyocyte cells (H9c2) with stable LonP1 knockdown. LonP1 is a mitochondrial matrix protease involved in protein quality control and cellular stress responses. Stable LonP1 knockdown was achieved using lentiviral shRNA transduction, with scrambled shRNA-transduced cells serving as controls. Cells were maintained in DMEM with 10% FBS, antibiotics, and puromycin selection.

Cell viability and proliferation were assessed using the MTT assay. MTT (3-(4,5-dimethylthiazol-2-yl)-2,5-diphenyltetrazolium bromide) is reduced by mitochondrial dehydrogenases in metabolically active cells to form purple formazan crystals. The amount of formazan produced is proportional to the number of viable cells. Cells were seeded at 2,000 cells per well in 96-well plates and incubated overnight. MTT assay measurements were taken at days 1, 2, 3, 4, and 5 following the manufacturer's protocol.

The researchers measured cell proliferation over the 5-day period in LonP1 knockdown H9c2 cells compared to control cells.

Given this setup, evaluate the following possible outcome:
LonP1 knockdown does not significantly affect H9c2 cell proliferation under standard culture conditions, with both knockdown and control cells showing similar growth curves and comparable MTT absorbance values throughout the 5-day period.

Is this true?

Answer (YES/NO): NO